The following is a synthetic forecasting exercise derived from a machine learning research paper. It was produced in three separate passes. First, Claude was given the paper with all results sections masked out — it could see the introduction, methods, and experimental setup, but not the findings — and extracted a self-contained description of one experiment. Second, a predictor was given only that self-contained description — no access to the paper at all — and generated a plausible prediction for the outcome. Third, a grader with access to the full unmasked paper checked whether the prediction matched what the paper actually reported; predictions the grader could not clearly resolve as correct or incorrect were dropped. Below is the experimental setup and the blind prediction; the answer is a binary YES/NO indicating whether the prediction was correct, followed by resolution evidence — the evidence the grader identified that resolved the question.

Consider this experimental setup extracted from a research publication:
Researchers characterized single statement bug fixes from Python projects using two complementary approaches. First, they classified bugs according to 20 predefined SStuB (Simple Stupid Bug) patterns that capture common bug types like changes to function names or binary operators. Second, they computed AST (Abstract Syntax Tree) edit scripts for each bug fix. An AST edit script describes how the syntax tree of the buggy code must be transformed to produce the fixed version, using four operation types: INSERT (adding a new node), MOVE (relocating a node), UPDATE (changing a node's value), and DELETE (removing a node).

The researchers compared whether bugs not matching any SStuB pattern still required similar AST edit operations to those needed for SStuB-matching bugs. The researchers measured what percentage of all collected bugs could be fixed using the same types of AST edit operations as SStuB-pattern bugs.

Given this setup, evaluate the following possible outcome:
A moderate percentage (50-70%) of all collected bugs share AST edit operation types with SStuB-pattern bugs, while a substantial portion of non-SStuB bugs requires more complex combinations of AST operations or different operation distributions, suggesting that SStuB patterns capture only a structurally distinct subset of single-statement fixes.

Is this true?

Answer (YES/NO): NO